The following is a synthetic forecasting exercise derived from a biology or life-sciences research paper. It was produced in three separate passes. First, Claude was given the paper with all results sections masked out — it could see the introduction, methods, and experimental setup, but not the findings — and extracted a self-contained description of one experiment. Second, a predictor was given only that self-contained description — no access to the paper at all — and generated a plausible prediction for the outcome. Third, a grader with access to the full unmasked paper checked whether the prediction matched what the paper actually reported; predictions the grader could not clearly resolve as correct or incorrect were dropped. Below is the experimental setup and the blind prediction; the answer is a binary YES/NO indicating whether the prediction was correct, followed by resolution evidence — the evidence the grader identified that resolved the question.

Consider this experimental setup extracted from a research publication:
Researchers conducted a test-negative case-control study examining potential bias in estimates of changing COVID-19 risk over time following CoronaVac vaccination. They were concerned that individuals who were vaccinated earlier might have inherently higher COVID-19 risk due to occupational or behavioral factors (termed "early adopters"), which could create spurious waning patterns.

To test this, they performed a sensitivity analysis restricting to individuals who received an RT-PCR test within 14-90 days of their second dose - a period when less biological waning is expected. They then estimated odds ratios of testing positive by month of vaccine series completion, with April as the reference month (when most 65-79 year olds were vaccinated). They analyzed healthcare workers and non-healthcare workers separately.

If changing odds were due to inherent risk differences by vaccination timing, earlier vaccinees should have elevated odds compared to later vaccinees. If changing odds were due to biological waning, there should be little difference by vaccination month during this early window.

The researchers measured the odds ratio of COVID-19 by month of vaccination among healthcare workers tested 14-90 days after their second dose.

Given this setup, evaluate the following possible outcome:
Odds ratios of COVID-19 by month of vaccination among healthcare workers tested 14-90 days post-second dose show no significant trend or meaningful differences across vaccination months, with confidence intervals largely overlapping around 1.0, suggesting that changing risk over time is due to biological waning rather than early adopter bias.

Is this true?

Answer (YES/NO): NO